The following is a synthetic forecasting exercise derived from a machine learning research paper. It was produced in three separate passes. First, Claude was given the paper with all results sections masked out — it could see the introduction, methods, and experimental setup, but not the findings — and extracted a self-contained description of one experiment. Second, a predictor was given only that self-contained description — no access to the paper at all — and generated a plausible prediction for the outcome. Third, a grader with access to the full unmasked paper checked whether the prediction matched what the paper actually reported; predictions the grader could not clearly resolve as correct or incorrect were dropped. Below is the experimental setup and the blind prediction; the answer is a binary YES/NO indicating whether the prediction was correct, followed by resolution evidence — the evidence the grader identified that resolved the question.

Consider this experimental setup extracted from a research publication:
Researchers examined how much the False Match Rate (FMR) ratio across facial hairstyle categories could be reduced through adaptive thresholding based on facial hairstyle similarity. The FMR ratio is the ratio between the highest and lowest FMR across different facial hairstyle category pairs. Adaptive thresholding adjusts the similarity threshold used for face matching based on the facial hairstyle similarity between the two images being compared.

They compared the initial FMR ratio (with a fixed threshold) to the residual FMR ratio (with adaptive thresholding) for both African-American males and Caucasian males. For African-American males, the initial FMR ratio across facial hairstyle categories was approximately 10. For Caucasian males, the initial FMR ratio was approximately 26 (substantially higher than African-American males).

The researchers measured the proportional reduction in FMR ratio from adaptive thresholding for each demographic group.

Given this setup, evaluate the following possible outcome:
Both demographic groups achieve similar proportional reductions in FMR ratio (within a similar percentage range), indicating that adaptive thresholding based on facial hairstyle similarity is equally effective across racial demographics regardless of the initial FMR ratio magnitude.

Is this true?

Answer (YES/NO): NO